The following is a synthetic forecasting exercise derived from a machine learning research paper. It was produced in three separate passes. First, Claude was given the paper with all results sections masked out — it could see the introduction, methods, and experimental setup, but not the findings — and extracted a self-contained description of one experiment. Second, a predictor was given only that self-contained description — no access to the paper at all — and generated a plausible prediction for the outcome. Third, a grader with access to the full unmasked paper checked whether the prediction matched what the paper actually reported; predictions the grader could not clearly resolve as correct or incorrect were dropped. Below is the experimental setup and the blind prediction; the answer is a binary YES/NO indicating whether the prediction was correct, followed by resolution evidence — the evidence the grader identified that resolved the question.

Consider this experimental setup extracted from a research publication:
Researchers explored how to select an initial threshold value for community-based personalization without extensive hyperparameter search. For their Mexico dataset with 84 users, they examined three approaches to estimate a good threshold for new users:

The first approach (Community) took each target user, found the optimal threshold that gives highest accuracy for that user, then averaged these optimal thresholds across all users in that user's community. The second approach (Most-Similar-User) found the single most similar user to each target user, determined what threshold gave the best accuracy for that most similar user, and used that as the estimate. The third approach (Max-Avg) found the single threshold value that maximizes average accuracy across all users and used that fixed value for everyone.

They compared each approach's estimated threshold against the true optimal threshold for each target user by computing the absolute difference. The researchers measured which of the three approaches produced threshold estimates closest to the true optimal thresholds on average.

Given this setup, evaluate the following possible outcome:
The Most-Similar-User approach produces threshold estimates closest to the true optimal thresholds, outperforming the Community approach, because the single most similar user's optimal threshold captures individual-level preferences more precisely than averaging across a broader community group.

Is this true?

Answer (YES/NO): NO